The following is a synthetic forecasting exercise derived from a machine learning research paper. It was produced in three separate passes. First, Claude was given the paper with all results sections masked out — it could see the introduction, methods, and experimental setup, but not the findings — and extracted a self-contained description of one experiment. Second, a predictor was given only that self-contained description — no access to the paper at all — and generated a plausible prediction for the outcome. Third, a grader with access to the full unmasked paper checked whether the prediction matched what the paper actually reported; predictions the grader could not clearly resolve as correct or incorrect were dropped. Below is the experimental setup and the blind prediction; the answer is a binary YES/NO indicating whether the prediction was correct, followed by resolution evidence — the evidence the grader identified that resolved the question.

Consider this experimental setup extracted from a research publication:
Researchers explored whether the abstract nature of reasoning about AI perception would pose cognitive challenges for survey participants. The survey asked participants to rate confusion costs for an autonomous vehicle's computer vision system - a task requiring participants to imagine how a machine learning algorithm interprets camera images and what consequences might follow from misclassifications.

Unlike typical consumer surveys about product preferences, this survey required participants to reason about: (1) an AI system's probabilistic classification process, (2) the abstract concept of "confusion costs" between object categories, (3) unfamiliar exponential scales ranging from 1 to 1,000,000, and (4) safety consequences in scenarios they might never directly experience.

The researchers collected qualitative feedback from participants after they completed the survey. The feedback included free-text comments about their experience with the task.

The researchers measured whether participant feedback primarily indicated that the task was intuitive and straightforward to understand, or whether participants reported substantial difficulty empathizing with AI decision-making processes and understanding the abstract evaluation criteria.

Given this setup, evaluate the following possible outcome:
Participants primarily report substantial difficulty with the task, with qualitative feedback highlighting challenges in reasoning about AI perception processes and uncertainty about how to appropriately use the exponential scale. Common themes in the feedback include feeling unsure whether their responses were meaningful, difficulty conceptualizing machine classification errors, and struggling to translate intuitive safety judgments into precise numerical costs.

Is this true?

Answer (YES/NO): YES